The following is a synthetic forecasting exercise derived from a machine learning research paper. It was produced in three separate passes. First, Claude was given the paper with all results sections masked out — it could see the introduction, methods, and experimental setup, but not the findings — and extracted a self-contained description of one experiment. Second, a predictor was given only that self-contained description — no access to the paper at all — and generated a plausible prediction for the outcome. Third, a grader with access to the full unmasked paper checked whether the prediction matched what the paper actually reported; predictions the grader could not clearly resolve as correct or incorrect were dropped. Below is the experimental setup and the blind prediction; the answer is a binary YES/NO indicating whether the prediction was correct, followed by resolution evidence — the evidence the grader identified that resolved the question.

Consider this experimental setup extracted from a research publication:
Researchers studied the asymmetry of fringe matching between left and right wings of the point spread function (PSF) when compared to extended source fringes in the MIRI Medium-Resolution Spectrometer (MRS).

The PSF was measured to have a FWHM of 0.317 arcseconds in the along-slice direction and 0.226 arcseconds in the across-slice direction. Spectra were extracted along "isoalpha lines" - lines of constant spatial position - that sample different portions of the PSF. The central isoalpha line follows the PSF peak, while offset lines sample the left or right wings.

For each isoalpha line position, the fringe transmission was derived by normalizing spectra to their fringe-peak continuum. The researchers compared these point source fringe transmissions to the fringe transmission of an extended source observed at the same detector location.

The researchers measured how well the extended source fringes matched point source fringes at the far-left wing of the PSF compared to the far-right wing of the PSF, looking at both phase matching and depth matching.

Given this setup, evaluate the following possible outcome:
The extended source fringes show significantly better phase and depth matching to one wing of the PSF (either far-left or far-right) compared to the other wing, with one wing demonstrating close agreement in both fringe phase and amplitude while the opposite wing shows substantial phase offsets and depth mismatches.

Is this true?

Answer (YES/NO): NO